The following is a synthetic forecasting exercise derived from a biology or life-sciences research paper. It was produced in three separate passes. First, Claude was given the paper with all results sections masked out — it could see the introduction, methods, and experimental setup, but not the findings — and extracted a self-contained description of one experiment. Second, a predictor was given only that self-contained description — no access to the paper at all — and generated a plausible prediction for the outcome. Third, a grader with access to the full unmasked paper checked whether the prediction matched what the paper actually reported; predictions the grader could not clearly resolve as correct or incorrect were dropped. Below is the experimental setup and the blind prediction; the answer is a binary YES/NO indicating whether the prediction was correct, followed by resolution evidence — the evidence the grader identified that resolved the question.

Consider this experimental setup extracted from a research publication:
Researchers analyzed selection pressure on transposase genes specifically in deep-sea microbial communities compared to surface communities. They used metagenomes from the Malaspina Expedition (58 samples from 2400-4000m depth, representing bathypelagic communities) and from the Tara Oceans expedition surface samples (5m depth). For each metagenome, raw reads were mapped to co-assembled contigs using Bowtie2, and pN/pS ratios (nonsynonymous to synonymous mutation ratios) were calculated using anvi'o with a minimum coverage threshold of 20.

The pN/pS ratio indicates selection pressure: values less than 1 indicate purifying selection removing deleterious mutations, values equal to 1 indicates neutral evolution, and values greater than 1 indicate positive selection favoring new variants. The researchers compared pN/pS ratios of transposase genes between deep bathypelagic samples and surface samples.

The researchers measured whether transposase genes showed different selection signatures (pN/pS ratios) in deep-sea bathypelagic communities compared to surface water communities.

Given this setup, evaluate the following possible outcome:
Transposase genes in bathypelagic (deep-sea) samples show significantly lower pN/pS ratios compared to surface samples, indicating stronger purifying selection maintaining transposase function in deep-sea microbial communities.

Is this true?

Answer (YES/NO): NO